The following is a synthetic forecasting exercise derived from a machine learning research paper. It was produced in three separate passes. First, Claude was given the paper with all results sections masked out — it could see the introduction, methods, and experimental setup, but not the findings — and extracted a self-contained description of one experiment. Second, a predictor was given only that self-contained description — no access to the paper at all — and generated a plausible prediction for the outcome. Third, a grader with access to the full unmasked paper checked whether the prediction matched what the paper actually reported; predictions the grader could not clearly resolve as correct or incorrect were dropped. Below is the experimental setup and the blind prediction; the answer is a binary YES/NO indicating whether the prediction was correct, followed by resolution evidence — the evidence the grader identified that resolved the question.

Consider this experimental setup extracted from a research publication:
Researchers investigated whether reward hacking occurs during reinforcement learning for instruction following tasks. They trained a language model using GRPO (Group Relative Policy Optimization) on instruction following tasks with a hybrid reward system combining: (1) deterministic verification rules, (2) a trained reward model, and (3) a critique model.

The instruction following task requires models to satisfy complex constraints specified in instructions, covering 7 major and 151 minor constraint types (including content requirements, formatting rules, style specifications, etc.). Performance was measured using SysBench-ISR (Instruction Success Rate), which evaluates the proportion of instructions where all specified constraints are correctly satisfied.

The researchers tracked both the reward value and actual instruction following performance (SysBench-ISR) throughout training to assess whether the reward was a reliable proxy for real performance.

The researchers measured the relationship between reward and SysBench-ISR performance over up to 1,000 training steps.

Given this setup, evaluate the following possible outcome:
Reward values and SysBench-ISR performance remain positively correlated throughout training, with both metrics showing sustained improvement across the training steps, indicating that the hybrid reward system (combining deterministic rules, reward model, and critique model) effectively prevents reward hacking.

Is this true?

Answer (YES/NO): YES